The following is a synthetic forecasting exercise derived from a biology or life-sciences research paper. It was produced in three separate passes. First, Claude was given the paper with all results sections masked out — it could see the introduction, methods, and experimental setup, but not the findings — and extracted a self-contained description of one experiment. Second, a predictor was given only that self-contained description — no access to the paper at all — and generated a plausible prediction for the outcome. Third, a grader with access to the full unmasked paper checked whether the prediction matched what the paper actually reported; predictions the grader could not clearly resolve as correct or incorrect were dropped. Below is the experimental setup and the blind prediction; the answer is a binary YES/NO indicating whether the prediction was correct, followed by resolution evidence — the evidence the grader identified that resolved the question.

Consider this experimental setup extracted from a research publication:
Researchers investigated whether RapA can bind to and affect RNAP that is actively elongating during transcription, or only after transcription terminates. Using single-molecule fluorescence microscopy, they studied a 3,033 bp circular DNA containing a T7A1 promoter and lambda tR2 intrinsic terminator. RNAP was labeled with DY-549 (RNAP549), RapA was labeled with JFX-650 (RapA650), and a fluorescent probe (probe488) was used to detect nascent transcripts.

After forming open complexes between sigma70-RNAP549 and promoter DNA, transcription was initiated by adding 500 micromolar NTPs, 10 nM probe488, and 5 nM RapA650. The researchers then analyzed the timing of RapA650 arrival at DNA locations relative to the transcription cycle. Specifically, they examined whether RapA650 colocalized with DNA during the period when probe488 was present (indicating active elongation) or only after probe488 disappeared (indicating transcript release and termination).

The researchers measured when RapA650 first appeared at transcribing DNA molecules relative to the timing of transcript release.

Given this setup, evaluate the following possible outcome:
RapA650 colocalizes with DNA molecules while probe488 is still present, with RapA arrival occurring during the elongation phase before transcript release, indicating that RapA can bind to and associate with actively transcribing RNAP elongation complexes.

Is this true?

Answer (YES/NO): NO